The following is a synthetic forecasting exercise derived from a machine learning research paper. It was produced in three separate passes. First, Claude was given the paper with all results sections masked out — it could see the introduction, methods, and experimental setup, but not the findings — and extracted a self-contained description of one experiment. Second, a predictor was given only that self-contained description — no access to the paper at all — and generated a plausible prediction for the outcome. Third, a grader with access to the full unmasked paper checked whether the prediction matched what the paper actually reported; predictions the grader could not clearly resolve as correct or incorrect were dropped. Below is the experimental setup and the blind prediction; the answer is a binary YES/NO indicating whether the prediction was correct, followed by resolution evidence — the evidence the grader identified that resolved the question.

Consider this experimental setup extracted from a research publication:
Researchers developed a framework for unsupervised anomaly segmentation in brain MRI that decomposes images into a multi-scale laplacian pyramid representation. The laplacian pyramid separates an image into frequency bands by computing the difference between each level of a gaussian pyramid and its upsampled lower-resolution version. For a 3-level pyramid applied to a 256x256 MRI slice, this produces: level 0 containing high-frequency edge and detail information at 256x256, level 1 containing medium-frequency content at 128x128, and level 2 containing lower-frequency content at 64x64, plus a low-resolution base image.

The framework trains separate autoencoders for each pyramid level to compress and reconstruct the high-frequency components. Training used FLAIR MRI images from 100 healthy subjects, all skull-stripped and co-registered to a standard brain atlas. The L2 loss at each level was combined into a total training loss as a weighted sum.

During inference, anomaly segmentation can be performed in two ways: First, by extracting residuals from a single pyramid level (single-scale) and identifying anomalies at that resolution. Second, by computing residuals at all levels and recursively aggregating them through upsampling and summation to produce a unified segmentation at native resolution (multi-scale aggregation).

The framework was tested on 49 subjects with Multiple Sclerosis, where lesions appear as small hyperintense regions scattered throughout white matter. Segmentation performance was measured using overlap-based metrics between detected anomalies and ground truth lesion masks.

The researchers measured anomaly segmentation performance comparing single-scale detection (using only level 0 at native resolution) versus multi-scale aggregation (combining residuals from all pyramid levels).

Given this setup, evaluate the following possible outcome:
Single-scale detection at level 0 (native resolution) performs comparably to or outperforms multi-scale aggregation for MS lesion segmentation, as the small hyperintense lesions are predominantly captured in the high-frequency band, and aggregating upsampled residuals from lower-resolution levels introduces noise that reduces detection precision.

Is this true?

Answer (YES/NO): NO